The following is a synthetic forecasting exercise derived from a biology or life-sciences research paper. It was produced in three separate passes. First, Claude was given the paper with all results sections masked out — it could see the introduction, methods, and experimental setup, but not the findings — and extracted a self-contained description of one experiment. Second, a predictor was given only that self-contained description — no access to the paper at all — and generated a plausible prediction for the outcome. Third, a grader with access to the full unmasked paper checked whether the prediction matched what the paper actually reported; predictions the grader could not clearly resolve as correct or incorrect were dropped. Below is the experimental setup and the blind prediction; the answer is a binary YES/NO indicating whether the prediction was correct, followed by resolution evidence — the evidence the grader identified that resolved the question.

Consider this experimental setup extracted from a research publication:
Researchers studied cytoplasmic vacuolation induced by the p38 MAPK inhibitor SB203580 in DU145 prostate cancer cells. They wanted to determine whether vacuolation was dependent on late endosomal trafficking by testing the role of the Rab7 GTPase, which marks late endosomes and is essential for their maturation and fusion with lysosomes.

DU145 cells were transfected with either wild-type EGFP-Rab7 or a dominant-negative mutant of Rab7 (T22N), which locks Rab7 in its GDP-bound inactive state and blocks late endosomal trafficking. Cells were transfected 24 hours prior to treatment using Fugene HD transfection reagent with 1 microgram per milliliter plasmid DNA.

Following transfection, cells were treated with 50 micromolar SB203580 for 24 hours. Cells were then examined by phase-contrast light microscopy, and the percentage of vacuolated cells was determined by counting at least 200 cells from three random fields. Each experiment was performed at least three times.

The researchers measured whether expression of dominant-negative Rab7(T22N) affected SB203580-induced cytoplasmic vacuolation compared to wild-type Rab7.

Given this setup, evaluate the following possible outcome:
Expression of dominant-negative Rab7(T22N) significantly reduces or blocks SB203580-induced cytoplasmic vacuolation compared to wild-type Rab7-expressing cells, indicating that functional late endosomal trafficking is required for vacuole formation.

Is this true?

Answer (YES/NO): YES